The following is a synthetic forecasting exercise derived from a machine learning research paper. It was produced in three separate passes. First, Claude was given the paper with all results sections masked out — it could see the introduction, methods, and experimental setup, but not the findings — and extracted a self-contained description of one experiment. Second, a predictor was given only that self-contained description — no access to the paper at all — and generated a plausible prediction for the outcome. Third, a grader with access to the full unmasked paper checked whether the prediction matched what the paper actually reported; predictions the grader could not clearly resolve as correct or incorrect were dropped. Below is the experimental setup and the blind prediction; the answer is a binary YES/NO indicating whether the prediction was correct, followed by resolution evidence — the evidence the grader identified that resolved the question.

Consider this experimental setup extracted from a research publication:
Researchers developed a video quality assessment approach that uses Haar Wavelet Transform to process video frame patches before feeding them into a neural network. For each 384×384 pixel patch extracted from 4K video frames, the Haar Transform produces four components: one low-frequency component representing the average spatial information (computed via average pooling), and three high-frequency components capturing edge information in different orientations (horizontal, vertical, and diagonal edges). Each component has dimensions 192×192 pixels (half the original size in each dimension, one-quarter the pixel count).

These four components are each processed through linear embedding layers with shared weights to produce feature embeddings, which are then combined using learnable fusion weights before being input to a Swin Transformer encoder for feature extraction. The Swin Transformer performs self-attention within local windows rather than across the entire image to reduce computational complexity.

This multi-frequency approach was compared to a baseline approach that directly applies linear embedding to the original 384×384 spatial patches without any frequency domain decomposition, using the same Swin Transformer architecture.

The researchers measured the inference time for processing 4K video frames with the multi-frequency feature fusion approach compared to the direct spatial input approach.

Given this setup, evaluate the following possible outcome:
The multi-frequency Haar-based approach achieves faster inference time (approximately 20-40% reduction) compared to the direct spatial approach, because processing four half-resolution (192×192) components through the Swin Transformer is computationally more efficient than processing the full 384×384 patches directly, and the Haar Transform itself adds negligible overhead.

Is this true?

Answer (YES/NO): NO